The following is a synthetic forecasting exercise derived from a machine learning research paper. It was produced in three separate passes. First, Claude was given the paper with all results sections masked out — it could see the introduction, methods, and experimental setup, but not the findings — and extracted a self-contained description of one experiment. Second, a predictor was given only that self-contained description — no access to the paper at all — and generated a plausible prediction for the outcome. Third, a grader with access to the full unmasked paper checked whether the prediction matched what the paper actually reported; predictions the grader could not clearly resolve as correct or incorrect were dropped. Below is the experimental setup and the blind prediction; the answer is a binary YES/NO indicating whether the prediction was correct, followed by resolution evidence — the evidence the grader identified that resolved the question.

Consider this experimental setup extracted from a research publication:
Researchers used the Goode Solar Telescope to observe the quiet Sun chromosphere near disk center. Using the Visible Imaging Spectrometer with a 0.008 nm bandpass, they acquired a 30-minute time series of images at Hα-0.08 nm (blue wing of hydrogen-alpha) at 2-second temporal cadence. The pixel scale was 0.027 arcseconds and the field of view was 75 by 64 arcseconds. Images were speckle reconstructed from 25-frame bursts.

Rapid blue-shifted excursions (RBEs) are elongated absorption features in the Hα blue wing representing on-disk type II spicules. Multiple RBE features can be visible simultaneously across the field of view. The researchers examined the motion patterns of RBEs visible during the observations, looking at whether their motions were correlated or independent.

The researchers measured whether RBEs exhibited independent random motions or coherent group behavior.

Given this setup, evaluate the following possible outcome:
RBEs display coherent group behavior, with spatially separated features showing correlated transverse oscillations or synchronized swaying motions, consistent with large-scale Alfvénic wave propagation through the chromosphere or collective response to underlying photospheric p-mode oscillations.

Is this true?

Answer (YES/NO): YES